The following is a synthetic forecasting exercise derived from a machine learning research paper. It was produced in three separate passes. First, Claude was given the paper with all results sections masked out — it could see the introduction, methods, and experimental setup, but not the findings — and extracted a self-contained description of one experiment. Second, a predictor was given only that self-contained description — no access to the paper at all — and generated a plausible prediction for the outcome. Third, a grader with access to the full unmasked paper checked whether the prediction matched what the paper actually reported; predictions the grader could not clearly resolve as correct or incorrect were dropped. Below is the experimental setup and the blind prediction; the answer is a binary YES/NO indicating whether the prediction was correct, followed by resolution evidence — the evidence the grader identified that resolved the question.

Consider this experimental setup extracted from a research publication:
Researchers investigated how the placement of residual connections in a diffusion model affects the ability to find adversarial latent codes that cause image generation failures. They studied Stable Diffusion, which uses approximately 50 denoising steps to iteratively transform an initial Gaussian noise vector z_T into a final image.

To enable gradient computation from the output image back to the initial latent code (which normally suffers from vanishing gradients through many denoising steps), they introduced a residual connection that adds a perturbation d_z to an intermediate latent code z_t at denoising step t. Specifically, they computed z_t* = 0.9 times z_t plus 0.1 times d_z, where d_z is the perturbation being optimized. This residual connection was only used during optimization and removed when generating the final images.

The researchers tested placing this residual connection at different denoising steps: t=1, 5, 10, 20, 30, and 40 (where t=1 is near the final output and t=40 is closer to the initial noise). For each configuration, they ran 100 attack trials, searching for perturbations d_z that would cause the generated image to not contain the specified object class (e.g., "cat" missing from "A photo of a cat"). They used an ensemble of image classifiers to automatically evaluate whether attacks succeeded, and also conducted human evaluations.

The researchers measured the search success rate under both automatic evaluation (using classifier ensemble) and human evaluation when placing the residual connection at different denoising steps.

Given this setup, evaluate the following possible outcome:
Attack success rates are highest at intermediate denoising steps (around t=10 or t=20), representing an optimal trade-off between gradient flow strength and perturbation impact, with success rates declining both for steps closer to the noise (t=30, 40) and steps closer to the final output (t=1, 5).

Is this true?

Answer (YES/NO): NO